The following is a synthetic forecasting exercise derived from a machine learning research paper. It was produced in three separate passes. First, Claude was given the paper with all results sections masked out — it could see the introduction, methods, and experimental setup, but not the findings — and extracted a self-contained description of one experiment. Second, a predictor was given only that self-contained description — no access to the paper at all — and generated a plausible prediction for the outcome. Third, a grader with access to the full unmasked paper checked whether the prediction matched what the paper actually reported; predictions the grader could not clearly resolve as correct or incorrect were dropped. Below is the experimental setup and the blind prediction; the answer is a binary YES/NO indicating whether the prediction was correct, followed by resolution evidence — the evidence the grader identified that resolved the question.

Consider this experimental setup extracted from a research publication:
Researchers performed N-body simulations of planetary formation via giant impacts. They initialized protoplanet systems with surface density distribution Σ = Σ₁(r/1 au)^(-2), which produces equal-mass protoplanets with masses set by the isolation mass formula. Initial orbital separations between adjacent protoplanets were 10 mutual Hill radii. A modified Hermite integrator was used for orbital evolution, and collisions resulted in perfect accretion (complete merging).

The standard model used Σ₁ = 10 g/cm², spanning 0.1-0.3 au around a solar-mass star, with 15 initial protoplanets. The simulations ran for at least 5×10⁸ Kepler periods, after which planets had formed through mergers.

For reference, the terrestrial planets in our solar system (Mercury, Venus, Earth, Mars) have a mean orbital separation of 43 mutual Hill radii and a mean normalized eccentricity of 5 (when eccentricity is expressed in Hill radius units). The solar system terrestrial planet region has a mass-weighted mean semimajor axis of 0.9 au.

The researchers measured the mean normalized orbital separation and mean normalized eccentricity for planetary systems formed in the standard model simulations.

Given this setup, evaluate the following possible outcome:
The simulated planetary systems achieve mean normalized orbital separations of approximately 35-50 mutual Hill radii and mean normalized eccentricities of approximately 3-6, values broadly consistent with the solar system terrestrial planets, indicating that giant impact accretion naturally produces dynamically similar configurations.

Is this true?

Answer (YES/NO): NO